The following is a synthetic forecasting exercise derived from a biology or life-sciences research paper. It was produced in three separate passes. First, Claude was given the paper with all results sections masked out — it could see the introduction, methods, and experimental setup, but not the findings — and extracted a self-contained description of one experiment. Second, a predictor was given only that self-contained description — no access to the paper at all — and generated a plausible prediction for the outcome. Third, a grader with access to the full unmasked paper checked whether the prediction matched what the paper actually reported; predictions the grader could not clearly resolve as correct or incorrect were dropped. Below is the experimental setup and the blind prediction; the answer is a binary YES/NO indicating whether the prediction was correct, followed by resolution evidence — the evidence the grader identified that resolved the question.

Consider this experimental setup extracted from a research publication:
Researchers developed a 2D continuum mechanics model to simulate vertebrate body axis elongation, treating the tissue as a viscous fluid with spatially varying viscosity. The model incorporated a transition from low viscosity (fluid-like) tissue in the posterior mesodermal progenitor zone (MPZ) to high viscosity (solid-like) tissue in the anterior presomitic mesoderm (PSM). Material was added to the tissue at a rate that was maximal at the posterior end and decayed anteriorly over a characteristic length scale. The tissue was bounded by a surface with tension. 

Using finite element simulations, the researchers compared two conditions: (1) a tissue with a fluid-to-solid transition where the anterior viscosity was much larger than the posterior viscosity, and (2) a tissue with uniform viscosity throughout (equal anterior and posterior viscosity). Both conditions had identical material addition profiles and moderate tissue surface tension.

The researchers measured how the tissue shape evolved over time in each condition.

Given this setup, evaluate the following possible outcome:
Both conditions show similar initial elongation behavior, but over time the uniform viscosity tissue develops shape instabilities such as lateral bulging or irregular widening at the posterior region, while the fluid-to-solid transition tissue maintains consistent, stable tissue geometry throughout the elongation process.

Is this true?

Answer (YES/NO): NO